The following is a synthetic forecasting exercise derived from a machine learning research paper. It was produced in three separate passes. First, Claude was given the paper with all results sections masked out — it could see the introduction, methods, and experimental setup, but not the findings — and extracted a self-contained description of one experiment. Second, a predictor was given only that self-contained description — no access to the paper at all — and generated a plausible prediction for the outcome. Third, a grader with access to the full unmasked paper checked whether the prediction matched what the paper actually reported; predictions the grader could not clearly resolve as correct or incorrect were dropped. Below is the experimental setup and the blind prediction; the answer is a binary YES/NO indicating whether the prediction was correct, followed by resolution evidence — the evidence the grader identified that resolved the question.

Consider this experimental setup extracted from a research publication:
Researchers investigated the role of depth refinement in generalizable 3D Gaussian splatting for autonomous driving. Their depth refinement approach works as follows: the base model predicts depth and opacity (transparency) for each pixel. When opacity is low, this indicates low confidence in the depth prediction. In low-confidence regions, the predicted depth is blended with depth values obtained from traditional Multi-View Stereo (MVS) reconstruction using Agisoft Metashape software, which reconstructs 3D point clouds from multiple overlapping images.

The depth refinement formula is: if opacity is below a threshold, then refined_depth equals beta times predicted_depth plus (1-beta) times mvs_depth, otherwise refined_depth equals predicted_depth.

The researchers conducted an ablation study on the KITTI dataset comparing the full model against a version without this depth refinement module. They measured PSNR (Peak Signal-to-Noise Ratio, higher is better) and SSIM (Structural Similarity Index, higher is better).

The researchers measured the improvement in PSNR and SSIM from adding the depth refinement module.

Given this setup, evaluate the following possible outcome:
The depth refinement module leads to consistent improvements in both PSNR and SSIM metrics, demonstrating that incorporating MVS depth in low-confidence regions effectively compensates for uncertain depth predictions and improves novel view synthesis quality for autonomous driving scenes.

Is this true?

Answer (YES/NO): NO